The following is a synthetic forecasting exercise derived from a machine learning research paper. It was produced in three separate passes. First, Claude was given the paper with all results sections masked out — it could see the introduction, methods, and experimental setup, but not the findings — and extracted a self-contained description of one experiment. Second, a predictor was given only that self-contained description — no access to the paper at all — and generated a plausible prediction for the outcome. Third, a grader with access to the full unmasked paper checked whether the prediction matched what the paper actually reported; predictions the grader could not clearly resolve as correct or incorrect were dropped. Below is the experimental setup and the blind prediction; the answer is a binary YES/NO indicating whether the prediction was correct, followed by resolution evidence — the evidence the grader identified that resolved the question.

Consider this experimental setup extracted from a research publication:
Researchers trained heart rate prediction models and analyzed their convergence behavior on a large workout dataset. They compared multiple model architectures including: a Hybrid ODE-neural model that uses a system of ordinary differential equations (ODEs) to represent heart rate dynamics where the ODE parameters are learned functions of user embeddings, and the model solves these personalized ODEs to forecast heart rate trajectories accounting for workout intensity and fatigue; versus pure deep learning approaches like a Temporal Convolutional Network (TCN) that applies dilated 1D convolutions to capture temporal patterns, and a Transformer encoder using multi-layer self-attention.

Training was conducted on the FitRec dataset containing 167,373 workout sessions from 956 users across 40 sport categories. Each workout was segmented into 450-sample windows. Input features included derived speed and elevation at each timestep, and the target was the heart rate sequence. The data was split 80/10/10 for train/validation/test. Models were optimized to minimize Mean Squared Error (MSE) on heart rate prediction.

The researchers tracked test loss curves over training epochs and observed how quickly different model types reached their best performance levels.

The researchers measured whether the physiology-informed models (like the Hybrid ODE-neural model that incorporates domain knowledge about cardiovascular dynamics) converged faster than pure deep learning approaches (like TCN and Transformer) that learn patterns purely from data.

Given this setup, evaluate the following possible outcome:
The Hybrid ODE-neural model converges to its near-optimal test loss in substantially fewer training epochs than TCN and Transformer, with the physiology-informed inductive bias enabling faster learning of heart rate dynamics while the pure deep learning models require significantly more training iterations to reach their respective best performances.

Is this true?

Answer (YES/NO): NO